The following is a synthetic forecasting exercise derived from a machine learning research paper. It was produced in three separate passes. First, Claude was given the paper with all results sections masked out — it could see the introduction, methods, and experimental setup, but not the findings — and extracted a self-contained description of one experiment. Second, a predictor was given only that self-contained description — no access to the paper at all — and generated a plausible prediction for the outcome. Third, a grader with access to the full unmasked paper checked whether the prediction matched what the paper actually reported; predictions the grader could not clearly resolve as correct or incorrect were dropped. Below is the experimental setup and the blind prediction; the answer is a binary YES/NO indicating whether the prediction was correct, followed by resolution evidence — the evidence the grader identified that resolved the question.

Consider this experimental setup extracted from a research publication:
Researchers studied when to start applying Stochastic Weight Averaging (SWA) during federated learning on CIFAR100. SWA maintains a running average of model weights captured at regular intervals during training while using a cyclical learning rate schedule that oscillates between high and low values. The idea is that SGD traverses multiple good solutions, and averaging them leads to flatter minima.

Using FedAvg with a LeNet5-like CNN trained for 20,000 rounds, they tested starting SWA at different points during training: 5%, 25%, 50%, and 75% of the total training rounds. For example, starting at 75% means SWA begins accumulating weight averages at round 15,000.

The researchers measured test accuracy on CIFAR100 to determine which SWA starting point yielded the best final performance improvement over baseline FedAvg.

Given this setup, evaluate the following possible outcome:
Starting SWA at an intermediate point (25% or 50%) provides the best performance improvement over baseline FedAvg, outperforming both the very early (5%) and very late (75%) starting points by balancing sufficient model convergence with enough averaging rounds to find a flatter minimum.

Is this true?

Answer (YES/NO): NO